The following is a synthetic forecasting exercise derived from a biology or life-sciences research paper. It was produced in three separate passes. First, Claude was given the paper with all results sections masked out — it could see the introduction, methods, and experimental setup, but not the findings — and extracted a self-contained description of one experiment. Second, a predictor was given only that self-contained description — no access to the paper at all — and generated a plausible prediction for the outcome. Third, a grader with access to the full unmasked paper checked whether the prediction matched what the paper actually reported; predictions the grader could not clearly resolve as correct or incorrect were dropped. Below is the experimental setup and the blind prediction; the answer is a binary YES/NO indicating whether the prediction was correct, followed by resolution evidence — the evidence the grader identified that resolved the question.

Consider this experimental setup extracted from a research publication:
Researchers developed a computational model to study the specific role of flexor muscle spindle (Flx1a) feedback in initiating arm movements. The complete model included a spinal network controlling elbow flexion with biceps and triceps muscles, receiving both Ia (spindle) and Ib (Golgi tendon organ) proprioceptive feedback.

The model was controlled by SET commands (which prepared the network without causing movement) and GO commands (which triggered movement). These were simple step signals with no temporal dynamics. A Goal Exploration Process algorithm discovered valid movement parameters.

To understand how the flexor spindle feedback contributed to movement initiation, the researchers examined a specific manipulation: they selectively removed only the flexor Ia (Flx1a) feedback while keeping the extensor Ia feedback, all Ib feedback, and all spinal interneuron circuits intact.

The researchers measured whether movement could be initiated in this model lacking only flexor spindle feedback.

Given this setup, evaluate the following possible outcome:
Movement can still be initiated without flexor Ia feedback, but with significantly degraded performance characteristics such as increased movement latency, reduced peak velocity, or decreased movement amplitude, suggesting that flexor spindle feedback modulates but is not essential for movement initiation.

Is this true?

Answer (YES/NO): NO